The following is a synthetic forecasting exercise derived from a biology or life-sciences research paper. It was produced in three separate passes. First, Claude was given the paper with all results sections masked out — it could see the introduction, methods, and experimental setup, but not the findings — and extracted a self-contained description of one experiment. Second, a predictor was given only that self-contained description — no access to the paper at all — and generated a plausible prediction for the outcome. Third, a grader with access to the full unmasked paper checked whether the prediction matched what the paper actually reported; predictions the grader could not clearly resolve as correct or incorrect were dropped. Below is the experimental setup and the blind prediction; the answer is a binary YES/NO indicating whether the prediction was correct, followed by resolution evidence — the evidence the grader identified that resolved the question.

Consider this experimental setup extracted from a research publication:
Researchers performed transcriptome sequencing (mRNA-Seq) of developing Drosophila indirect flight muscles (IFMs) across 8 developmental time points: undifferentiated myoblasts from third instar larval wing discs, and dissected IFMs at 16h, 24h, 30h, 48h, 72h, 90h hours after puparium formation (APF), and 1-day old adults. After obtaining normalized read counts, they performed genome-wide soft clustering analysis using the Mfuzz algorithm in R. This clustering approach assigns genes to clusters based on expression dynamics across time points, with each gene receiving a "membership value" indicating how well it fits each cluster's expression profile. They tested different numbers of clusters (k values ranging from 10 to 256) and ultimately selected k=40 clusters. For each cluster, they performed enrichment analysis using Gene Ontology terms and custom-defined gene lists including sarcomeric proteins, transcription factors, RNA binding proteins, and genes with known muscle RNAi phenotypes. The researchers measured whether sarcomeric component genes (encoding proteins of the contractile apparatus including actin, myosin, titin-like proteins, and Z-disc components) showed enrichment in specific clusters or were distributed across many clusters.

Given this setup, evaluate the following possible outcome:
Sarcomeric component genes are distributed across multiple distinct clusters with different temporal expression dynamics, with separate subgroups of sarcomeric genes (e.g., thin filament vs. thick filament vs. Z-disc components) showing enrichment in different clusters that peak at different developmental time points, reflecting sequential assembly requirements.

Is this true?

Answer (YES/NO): NO